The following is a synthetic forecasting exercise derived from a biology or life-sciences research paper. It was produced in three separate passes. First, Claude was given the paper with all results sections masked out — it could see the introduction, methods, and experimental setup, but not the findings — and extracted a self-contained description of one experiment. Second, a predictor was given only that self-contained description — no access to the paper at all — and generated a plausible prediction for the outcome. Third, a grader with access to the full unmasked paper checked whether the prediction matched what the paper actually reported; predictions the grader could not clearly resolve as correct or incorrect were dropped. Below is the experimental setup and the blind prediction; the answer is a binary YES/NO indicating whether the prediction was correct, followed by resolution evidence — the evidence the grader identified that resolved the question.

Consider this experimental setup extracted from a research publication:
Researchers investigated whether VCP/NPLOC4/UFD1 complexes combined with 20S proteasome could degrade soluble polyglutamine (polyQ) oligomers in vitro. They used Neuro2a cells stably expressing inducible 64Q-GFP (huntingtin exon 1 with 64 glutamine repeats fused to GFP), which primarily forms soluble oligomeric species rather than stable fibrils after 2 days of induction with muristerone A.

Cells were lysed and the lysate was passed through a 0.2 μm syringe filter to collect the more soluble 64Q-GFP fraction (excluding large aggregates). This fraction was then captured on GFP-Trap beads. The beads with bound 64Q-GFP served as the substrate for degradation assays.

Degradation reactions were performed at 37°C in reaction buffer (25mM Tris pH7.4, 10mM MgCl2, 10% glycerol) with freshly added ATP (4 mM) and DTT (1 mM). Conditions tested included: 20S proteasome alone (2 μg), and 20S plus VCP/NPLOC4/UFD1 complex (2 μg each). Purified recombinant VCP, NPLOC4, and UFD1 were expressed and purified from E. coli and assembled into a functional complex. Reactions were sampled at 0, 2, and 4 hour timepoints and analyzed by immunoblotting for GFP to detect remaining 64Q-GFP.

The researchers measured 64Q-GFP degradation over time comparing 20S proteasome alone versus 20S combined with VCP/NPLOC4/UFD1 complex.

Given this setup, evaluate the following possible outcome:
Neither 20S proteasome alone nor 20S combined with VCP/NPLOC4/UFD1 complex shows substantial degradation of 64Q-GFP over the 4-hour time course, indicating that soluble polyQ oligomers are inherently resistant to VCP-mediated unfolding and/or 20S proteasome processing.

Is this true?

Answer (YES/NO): NO